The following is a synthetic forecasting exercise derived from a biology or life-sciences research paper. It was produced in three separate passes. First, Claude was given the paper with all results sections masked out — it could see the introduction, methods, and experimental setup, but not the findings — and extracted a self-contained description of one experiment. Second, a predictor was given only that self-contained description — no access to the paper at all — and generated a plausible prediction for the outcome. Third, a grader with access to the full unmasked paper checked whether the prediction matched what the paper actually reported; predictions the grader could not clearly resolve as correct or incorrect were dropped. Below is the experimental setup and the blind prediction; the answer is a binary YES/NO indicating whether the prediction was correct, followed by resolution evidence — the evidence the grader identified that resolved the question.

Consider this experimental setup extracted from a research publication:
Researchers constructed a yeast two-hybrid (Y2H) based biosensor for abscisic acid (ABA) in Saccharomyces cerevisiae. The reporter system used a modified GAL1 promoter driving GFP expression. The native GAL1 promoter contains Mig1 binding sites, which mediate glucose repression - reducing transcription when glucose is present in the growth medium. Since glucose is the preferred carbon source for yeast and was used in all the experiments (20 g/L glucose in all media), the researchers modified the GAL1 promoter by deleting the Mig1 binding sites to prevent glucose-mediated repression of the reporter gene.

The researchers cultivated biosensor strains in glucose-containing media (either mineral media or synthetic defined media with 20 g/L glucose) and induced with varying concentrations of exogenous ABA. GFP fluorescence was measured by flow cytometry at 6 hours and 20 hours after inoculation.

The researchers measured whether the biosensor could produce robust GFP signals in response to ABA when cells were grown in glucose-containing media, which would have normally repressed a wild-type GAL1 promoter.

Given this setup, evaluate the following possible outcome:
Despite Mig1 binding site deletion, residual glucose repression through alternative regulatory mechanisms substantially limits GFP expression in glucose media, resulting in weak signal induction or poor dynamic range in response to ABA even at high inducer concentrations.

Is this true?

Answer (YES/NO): NO